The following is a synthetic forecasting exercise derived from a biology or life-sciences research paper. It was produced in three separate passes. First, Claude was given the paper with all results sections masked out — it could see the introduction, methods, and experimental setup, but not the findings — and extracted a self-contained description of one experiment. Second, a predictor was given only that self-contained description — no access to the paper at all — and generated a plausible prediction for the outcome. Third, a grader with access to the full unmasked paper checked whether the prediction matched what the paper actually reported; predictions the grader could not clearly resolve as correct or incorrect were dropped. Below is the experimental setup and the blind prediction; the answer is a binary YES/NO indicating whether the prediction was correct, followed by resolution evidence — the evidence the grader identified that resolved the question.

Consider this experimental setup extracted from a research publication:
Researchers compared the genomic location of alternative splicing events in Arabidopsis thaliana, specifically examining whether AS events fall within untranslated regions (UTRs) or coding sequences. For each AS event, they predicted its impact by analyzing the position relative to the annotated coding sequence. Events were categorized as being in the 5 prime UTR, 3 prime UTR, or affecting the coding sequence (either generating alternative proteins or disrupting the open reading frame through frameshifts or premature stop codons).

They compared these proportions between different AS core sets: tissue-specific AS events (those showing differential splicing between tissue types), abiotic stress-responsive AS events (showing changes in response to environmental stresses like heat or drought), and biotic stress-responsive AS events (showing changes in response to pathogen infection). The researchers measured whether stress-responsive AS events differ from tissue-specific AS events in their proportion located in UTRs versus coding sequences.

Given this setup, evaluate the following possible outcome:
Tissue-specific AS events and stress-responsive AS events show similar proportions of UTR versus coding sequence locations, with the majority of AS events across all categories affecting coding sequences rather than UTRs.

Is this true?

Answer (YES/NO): NO